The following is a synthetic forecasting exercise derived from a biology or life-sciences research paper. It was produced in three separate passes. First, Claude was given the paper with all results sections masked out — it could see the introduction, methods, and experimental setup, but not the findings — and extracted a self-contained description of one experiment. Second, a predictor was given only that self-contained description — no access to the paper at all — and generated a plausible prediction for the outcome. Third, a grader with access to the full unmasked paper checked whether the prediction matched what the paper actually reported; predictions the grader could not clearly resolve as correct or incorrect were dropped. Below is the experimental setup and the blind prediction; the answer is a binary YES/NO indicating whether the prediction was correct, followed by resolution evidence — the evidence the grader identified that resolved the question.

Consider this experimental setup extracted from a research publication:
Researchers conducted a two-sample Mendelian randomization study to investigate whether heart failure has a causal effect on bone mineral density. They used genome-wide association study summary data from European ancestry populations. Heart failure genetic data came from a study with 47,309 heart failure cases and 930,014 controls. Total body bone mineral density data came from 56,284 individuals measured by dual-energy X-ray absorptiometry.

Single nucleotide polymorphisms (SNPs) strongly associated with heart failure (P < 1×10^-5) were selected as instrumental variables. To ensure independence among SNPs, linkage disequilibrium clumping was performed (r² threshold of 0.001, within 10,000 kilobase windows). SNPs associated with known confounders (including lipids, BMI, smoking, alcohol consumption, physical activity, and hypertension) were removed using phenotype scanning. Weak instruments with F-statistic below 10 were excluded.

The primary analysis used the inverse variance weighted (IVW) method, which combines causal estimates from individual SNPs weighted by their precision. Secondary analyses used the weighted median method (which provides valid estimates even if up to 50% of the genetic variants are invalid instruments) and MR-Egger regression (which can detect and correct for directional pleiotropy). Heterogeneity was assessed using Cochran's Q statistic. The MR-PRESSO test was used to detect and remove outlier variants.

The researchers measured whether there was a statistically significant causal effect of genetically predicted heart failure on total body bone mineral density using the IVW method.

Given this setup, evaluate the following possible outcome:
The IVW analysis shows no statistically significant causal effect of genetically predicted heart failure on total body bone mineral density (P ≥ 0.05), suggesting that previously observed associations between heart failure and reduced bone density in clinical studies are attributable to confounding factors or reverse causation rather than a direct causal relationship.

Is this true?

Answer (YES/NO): YES